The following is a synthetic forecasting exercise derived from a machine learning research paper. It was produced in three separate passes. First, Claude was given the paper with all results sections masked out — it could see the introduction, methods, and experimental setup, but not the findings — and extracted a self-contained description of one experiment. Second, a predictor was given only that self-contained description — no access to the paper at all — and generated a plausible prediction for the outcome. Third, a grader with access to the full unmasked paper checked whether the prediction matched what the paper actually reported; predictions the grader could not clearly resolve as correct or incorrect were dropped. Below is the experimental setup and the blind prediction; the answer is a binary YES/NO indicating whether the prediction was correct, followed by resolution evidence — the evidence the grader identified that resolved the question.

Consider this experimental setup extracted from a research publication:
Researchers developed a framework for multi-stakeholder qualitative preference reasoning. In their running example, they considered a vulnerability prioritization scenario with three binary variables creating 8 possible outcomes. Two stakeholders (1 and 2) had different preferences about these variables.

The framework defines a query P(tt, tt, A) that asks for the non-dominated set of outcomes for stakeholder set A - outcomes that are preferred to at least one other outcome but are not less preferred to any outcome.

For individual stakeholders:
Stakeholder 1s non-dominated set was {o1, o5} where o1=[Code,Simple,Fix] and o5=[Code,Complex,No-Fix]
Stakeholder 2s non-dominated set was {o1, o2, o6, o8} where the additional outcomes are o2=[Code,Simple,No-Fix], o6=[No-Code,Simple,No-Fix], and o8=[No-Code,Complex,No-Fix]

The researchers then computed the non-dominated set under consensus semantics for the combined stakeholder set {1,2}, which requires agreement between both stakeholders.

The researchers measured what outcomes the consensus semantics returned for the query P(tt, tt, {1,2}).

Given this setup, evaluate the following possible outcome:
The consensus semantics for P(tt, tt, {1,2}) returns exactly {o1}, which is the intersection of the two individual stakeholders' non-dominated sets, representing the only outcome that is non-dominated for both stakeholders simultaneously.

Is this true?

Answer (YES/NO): YES